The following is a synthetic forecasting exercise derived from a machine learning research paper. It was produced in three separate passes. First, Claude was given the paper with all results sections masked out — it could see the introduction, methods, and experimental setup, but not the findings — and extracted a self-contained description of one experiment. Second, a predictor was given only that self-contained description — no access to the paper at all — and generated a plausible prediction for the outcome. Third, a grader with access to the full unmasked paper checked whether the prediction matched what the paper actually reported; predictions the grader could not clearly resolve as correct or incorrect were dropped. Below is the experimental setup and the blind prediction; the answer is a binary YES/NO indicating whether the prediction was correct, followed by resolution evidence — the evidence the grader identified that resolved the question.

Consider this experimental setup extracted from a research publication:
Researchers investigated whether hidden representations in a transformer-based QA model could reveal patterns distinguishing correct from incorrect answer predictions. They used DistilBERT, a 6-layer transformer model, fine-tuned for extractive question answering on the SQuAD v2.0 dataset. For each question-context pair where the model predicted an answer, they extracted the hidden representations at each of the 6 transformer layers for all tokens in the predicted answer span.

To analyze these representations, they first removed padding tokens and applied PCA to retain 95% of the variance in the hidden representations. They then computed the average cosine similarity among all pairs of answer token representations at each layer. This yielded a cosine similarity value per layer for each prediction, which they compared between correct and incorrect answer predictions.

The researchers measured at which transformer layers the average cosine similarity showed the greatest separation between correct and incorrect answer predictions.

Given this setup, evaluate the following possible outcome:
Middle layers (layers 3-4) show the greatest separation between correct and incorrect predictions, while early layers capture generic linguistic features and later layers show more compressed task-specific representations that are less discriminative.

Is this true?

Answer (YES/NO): NO